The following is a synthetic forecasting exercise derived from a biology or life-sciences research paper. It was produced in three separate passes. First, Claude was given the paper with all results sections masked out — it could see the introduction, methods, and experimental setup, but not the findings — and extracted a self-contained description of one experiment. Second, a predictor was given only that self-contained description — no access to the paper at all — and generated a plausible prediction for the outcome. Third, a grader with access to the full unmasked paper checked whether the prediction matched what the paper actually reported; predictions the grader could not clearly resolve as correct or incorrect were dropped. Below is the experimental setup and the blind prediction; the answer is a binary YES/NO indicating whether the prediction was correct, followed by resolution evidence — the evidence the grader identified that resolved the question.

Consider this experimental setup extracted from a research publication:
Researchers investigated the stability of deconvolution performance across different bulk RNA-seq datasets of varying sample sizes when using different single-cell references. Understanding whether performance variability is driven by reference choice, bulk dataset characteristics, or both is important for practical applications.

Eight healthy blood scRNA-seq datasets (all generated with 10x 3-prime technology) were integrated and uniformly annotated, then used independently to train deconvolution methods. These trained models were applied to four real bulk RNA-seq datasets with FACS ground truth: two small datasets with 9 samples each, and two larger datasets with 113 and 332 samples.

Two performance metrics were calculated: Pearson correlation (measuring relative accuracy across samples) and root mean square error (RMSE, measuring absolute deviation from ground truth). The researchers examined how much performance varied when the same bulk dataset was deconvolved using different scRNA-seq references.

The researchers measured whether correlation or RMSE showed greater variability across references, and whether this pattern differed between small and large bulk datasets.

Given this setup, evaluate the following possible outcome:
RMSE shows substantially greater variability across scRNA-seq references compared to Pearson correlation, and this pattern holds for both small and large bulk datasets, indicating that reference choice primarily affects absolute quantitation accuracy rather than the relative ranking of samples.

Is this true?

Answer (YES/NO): NO